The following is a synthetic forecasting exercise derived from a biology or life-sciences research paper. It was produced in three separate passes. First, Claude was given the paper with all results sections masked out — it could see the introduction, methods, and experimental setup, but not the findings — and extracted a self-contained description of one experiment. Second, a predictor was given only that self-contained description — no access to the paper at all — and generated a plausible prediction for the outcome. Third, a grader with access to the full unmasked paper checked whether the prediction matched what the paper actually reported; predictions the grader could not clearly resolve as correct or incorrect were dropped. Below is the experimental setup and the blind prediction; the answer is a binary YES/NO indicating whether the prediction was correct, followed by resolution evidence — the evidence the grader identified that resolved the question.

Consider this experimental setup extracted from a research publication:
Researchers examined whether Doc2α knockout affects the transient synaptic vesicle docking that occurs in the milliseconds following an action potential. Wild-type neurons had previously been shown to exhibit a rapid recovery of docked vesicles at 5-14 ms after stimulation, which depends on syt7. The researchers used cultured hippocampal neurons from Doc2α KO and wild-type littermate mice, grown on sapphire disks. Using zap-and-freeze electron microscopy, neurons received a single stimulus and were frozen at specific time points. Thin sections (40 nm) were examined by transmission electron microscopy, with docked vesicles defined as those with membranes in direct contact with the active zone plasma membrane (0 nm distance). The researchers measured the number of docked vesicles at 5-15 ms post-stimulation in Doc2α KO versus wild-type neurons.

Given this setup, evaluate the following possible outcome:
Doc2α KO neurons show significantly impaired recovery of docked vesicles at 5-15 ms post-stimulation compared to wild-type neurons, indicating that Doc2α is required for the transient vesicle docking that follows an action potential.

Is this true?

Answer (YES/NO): NO